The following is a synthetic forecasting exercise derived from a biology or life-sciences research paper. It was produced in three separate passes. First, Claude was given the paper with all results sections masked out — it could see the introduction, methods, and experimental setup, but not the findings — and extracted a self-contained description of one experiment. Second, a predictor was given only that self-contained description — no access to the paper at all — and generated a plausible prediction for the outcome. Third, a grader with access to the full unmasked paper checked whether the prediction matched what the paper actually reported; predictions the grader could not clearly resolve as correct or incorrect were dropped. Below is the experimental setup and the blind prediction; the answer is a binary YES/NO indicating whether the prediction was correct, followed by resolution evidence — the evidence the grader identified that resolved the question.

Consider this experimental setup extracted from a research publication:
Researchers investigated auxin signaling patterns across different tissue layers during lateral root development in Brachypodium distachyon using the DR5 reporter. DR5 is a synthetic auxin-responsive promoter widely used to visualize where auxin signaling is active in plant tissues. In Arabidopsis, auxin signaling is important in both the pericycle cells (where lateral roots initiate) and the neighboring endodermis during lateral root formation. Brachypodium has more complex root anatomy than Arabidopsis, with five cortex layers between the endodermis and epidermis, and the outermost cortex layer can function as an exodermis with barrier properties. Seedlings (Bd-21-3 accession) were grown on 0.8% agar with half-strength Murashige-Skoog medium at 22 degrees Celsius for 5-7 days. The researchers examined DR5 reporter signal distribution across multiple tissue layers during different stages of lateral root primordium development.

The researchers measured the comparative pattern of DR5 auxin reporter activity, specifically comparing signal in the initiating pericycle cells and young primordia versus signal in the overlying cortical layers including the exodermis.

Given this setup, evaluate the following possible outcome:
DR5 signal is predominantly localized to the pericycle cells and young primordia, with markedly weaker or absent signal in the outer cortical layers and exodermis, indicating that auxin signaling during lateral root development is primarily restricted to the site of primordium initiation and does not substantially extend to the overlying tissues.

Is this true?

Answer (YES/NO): NO